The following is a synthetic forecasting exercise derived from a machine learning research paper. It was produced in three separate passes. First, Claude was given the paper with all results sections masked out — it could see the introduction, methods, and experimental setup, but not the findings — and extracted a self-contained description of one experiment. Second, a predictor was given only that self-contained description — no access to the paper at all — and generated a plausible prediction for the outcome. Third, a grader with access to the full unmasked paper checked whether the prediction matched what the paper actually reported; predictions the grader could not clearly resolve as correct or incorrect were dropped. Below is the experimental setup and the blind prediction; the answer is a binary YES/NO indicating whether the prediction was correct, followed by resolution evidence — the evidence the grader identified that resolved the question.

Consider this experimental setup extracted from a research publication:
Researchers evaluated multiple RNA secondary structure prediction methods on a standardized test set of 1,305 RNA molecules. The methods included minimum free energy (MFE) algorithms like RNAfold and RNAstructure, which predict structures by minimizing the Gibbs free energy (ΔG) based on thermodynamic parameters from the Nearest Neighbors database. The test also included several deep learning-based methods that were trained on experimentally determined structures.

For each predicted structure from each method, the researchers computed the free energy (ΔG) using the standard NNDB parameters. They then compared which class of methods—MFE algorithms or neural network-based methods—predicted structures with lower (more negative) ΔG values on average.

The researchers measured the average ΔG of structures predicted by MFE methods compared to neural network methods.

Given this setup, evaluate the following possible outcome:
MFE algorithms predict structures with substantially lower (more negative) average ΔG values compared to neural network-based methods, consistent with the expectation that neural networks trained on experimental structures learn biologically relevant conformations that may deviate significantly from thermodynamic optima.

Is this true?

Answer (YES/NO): YES